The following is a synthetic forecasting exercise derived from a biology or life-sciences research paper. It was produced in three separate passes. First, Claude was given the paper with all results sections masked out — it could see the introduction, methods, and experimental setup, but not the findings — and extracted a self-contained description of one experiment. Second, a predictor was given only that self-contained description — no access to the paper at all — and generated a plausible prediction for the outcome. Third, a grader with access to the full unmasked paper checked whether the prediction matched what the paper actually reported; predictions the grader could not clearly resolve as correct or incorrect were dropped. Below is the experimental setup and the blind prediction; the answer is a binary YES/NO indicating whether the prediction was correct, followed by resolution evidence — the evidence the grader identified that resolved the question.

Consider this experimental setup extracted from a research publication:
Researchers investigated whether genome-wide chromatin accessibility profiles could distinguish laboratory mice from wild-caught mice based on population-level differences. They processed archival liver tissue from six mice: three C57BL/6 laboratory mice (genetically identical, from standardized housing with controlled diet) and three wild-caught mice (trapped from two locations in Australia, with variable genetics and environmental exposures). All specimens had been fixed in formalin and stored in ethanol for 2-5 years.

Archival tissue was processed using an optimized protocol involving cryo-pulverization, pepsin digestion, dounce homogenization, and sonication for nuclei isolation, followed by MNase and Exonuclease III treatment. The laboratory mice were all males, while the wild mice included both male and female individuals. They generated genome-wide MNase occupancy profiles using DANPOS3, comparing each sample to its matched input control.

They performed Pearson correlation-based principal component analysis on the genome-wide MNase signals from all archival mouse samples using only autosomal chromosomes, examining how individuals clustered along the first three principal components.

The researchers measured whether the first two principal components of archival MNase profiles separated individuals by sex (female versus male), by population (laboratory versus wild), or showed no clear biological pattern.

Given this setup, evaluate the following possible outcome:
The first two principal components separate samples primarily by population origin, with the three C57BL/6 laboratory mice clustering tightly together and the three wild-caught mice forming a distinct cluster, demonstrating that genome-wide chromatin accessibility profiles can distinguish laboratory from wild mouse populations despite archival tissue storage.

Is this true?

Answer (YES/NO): NO